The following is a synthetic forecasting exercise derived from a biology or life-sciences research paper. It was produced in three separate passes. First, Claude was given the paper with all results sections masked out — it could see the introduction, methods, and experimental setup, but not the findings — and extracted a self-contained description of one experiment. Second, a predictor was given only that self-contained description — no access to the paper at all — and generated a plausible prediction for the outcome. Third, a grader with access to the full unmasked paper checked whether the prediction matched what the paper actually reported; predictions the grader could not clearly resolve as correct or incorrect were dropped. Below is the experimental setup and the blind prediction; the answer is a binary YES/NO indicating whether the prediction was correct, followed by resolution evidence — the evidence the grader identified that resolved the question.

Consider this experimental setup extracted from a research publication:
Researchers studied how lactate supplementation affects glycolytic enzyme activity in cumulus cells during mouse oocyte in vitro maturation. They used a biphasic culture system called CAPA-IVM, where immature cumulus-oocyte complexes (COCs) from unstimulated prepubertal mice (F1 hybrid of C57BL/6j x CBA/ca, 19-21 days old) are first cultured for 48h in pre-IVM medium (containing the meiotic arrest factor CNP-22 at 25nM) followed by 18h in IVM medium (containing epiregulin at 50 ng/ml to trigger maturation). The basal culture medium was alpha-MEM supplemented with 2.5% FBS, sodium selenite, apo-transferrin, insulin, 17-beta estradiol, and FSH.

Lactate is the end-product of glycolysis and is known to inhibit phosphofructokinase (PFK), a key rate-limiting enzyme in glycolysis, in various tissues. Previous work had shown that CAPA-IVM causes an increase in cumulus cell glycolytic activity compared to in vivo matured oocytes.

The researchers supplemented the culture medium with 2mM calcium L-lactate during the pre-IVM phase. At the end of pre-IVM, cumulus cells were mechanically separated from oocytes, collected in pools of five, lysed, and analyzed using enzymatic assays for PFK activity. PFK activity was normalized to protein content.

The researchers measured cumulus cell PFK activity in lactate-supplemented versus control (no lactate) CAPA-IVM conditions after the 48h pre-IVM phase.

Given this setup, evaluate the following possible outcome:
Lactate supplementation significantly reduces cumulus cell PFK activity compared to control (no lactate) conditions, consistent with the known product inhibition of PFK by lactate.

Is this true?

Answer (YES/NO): NO